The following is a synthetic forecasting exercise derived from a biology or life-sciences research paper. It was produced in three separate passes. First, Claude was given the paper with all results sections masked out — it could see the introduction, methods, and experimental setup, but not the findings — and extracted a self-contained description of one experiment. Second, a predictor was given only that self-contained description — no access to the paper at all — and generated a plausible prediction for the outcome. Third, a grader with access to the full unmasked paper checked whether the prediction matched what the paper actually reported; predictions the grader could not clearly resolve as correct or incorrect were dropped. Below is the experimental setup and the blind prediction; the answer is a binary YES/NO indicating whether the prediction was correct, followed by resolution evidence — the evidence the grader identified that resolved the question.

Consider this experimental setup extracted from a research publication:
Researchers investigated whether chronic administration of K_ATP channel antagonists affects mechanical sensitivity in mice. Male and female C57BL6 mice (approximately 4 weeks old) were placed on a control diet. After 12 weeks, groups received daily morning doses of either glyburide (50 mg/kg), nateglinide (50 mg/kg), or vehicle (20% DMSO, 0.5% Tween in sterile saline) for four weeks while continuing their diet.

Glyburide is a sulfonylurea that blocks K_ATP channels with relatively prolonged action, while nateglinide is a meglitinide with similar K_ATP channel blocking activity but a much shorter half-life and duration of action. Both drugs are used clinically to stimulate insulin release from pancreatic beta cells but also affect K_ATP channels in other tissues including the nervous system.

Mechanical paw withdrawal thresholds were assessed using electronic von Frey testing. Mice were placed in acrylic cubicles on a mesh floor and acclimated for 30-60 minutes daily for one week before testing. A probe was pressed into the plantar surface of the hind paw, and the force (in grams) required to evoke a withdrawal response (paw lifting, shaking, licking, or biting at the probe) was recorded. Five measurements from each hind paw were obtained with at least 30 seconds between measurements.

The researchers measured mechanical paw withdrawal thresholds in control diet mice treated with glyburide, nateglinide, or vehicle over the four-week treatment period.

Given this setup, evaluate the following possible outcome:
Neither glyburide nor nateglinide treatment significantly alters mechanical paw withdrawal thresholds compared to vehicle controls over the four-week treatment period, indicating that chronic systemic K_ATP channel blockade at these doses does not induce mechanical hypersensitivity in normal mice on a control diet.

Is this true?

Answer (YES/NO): NO